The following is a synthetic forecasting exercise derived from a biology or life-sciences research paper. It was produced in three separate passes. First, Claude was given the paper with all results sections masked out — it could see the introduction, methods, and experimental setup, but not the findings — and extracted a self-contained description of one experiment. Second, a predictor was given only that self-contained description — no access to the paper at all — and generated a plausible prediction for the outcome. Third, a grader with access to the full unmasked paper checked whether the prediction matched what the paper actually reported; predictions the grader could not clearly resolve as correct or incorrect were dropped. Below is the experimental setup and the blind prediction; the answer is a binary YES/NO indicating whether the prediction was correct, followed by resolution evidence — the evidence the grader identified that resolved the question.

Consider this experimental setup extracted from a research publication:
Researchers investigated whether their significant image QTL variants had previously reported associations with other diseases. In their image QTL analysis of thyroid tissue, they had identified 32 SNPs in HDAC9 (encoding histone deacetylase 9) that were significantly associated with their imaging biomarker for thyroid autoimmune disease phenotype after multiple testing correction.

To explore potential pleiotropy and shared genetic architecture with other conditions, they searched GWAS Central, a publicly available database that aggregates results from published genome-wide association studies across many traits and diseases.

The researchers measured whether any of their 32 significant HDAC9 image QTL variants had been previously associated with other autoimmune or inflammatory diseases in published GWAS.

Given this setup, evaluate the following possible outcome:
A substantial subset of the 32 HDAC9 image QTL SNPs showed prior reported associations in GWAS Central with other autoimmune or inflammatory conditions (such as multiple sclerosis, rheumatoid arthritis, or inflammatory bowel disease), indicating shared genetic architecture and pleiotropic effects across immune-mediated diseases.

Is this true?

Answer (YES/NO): NO